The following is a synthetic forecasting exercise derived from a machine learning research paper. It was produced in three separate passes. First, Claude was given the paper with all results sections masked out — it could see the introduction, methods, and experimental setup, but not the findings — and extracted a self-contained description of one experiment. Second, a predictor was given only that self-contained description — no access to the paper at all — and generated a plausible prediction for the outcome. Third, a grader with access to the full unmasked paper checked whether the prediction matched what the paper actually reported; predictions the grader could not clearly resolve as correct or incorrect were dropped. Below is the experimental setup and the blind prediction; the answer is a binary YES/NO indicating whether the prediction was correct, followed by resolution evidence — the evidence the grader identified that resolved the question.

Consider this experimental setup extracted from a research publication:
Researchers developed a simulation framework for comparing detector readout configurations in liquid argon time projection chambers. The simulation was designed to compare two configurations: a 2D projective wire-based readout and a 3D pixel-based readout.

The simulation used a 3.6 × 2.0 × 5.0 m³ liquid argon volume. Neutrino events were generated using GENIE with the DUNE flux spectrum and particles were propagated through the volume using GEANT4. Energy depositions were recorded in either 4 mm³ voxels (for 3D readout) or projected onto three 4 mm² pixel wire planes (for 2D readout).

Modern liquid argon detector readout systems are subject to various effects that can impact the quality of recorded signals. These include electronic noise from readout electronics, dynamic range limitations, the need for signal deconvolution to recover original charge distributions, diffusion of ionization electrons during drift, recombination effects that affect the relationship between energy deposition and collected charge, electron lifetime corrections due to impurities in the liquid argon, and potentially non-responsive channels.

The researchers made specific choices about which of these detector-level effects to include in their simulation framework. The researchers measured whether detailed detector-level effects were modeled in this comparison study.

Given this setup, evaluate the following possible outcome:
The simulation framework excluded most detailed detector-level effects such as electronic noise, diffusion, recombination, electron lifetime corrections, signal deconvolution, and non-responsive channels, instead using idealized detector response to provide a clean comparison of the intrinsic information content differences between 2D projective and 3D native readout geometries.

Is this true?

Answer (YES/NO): YES